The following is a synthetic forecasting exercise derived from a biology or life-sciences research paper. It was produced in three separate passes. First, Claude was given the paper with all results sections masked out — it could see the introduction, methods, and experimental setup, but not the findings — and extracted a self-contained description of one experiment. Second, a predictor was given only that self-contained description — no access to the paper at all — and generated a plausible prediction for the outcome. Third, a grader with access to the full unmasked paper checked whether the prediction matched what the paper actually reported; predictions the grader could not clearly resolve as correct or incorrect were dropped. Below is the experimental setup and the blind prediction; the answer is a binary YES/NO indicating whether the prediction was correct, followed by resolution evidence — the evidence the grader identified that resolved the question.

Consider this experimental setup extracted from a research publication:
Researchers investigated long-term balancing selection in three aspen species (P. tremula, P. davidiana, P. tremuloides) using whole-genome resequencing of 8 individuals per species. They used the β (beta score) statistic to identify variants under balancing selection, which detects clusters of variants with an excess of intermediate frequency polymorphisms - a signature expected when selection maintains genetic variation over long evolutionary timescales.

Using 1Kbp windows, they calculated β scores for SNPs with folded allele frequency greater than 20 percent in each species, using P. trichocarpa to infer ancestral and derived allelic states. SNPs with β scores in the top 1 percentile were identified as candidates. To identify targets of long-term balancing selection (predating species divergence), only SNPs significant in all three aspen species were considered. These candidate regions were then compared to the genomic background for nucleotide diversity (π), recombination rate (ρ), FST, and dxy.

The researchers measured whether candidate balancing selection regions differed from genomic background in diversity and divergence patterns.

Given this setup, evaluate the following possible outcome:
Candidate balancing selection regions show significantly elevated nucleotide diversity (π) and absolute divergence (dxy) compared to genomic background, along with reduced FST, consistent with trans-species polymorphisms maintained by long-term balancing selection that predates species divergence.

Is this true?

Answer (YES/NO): YES